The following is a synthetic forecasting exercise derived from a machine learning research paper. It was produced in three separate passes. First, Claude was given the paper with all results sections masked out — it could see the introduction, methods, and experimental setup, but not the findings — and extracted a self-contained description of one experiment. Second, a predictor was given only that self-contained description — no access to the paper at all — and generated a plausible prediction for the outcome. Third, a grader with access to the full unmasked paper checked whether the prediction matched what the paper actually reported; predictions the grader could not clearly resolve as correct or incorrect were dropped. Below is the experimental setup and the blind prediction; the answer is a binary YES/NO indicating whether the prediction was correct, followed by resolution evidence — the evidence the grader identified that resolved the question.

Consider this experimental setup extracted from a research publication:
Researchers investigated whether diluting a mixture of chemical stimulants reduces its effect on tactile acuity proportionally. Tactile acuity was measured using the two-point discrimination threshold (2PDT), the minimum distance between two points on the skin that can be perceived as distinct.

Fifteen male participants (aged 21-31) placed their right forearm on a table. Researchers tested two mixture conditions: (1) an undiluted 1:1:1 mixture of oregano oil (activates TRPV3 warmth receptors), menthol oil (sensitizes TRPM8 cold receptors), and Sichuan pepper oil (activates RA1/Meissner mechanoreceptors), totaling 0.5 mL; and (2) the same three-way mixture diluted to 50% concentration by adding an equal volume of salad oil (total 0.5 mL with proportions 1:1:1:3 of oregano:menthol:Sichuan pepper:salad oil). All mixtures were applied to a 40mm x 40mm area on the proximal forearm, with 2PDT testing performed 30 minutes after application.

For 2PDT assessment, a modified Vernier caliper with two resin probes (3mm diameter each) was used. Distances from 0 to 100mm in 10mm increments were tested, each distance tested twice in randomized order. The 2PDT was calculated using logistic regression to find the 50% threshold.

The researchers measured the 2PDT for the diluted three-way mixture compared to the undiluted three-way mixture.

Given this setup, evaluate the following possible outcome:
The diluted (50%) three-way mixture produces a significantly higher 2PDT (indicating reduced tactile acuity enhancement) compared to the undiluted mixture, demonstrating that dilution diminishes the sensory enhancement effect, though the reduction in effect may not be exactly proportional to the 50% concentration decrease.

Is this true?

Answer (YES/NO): NO